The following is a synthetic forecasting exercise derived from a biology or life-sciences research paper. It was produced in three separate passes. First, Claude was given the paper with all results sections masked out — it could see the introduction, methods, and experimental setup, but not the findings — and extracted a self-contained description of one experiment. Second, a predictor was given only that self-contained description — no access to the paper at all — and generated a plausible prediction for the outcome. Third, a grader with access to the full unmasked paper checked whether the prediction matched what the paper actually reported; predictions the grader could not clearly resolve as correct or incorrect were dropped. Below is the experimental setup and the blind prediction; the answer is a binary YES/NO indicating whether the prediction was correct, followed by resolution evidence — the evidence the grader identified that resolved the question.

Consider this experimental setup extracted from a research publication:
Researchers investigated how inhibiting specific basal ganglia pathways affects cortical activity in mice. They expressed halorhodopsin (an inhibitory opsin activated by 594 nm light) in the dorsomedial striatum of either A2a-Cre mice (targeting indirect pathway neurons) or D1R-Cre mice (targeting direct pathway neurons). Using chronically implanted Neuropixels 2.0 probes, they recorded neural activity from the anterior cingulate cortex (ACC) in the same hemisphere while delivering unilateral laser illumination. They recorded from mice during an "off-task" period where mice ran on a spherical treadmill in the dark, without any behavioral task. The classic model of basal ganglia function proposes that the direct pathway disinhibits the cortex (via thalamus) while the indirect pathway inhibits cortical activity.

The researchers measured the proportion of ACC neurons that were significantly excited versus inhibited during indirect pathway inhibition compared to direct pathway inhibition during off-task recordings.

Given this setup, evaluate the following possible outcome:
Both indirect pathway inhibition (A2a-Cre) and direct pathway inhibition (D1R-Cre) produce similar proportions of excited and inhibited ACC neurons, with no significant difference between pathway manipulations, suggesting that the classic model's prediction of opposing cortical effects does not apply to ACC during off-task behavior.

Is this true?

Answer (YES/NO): YES